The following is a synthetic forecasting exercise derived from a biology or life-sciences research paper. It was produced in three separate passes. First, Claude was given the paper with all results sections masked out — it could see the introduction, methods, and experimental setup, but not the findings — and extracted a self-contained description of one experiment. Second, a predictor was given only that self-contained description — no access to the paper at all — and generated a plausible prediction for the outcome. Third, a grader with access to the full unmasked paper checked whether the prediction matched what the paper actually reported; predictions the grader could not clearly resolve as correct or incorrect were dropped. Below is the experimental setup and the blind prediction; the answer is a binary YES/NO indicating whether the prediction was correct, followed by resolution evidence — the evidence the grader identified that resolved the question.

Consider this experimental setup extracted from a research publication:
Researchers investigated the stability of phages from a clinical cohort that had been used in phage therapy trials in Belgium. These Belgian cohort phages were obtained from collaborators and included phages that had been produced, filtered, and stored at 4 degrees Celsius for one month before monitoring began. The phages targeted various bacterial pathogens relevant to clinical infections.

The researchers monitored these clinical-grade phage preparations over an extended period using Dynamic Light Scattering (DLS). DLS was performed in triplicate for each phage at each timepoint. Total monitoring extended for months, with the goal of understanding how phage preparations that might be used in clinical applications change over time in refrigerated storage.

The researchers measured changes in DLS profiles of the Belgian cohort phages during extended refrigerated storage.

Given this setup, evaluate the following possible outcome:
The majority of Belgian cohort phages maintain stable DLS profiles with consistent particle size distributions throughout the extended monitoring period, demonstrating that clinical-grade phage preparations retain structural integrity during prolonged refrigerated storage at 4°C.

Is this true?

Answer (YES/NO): NO